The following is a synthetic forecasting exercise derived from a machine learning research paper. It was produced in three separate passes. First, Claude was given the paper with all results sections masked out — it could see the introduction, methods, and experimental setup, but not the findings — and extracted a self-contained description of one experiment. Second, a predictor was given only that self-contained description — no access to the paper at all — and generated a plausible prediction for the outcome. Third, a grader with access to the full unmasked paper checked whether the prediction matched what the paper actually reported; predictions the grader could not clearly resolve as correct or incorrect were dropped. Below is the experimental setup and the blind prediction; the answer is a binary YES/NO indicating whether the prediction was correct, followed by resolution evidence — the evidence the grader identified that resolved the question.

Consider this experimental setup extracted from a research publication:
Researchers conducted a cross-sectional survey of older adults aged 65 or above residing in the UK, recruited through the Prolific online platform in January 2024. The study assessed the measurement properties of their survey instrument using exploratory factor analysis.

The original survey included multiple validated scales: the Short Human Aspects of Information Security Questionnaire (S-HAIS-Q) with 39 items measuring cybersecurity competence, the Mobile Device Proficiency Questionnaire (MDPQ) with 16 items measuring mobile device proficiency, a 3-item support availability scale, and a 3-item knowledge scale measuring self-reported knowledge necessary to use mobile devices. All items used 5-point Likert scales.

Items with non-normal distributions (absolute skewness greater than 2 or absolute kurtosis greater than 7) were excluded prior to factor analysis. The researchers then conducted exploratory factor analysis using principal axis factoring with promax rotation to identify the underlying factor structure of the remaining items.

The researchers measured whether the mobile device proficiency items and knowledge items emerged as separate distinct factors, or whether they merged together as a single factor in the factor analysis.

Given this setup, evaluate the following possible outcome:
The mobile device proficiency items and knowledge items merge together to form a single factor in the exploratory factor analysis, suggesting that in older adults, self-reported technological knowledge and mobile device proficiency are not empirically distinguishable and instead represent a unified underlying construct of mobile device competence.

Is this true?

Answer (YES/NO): YES